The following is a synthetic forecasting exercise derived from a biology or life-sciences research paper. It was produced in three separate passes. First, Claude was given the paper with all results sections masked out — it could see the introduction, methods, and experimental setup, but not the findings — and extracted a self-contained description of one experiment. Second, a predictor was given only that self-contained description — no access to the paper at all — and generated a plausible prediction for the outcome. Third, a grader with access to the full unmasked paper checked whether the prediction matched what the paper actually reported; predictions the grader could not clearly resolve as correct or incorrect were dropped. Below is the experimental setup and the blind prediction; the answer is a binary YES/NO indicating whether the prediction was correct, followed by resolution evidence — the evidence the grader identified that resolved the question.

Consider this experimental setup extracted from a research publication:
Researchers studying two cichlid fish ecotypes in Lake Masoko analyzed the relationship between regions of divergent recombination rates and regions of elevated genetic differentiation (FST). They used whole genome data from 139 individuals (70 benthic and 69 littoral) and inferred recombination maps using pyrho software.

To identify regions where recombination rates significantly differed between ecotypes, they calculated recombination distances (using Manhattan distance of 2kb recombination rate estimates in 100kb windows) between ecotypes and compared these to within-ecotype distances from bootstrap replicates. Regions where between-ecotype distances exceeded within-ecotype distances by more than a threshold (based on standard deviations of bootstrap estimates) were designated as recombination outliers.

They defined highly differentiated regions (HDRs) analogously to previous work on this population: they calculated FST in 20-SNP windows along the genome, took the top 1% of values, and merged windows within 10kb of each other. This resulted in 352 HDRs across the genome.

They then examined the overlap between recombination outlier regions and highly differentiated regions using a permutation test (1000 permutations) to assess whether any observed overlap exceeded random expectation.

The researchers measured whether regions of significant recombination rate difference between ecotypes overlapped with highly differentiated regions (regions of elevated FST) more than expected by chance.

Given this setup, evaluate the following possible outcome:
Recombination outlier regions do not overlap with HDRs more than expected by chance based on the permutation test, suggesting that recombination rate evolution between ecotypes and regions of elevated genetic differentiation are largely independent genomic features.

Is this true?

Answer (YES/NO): NO